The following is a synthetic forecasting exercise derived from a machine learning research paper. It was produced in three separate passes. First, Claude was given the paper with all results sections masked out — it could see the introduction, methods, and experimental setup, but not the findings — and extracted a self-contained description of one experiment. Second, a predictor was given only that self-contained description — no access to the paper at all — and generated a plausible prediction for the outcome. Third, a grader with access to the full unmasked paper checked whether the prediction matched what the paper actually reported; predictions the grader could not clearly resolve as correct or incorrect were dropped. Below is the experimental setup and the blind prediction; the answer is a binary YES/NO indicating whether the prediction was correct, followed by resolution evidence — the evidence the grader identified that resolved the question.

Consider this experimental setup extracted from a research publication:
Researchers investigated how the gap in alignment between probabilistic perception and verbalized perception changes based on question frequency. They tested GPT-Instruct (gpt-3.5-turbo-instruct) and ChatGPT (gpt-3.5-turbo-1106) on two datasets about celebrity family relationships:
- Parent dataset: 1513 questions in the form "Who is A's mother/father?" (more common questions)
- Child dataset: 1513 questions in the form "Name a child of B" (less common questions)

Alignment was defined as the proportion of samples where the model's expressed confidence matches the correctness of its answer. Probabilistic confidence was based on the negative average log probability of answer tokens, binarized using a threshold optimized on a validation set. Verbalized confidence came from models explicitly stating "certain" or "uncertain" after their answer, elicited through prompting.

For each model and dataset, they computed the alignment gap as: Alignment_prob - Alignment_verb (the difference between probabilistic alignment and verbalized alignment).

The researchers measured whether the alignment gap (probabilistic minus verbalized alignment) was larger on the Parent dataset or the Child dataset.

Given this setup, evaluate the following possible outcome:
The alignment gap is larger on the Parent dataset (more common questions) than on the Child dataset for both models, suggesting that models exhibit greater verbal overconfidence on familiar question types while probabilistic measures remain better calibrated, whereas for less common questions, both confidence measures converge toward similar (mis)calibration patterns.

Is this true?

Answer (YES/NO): NO